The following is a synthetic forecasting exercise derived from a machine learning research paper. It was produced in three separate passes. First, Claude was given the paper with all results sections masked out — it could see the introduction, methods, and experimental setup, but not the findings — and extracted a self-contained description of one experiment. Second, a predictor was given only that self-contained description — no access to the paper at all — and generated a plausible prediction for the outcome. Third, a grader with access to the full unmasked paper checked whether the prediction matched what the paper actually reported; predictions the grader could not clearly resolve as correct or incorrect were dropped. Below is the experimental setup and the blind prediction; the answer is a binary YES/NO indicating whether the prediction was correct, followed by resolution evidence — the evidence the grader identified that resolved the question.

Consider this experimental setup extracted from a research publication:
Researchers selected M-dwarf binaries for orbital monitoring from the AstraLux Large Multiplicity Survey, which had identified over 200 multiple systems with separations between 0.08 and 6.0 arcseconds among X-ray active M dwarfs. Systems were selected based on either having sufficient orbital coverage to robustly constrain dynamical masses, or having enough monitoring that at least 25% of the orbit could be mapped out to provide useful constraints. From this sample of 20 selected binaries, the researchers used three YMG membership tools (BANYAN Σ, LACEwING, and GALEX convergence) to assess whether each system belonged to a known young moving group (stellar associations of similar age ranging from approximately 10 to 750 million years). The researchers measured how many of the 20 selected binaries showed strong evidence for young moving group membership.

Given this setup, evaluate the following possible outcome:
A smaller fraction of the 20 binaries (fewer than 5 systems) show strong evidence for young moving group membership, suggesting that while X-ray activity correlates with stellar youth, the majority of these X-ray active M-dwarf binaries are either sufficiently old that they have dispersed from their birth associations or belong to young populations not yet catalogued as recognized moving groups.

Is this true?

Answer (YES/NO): NO